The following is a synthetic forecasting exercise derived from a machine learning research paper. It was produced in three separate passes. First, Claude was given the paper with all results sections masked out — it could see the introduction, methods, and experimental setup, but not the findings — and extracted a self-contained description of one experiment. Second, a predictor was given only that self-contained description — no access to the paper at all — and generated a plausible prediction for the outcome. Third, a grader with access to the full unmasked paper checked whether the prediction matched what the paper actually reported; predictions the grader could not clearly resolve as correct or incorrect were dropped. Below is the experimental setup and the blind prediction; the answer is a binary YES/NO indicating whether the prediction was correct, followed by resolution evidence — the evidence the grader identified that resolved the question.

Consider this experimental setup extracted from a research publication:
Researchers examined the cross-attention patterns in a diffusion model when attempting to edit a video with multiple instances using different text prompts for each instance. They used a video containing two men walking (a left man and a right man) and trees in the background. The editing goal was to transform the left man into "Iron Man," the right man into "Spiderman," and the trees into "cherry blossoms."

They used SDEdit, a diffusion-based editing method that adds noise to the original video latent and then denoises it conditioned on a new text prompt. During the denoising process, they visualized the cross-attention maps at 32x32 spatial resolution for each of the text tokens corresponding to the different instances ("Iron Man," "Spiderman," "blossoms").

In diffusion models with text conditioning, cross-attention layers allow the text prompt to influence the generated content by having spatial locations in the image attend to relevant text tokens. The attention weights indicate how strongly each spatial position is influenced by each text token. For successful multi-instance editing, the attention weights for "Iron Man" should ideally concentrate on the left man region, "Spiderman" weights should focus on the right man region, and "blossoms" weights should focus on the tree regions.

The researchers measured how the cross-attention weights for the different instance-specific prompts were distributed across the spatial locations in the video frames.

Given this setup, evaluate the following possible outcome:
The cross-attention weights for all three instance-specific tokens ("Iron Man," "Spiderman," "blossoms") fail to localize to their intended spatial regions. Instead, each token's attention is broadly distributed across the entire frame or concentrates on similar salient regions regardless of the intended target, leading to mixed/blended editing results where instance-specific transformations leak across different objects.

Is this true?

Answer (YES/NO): YES